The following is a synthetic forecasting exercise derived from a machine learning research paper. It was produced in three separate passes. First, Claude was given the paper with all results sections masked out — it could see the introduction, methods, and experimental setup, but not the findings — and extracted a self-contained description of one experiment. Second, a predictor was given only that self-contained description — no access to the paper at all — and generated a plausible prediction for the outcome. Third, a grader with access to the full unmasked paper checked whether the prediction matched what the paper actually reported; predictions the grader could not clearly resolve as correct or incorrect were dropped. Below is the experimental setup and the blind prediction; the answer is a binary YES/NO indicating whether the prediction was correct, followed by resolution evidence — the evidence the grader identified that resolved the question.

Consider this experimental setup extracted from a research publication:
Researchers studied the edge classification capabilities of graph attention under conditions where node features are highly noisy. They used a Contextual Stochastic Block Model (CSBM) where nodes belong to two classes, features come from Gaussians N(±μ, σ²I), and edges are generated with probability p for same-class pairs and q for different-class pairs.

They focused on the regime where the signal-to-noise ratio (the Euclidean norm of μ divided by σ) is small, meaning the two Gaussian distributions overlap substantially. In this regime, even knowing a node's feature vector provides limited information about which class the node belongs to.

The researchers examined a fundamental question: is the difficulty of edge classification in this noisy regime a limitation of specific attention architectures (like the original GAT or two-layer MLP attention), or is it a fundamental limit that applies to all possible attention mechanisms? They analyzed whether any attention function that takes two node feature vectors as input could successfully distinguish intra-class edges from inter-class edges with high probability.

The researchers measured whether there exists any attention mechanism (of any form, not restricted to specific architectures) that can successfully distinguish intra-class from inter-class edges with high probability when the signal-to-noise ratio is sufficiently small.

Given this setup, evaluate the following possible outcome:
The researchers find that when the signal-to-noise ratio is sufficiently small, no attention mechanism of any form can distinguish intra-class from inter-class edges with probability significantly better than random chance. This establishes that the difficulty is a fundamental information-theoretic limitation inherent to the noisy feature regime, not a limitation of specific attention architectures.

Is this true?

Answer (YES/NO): NO